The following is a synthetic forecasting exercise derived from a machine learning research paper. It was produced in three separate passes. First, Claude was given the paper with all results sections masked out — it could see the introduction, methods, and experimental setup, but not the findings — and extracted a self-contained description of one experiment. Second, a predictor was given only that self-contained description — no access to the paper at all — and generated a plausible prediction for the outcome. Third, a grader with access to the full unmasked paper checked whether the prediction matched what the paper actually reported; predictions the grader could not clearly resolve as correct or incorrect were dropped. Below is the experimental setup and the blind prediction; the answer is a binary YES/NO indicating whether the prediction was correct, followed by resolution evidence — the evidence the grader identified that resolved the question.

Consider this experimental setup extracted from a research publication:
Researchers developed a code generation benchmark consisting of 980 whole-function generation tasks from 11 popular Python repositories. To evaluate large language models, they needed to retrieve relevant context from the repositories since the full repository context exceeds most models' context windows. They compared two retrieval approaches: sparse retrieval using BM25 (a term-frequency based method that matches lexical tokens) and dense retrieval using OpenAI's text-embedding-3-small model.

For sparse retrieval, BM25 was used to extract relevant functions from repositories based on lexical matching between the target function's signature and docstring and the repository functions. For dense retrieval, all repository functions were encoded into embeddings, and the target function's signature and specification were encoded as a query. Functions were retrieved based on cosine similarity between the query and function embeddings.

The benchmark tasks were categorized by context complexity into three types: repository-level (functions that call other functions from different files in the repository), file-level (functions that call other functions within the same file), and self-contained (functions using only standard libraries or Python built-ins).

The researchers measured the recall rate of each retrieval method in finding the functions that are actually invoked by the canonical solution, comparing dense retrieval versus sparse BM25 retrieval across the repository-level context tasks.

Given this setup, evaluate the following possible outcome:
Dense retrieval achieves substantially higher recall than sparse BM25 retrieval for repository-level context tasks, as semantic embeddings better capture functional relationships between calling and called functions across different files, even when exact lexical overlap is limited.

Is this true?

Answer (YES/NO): NO